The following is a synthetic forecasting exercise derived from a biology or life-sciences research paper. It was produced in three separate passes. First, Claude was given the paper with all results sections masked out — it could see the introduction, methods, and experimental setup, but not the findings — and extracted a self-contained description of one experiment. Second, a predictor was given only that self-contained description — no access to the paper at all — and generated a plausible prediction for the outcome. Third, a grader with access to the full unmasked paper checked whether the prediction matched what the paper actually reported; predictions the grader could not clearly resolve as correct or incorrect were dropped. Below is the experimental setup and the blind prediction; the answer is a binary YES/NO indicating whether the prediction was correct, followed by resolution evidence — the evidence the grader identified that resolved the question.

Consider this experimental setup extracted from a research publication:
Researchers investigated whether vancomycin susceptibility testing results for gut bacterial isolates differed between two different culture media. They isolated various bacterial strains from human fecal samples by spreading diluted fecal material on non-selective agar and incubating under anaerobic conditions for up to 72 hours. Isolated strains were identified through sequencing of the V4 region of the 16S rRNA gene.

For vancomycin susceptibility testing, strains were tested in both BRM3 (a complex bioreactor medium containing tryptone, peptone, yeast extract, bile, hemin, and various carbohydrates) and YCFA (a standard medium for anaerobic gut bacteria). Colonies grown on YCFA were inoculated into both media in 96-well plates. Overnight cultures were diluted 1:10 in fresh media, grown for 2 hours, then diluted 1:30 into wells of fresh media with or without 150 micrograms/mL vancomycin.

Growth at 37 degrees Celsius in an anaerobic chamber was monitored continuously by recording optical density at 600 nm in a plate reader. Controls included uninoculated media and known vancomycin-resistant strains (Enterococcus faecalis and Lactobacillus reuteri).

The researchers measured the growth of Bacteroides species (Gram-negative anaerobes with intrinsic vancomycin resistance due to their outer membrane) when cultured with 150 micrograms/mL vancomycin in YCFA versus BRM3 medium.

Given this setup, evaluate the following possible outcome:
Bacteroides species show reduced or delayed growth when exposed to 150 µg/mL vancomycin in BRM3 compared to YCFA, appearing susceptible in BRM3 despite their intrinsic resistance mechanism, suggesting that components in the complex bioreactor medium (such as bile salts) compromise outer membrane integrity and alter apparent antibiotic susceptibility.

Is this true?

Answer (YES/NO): NO